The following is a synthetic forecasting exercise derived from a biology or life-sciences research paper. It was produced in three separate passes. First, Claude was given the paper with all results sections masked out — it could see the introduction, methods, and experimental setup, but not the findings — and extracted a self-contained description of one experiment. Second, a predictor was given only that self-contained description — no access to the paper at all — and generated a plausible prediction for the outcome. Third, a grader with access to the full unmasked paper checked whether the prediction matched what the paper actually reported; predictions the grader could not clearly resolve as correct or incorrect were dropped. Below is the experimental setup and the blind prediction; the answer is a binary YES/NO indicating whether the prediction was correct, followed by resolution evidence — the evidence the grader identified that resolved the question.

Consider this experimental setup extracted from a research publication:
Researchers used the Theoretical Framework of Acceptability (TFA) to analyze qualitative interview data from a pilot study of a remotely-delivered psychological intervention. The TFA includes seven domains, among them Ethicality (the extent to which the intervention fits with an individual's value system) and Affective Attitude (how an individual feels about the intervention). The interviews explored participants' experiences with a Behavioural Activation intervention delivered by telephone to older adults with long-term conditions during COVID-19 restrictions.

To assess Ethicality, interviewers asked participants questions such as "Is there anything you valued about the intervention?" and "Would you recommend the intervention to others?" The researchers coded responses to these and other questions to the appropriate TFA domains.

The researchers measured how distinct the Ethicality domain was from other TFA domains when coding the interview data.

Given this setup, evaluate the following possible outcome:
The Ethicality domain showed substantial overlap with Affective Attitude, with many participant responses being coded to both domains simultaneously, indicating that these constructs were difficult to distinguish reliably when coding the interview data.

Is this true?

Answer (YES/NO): YES